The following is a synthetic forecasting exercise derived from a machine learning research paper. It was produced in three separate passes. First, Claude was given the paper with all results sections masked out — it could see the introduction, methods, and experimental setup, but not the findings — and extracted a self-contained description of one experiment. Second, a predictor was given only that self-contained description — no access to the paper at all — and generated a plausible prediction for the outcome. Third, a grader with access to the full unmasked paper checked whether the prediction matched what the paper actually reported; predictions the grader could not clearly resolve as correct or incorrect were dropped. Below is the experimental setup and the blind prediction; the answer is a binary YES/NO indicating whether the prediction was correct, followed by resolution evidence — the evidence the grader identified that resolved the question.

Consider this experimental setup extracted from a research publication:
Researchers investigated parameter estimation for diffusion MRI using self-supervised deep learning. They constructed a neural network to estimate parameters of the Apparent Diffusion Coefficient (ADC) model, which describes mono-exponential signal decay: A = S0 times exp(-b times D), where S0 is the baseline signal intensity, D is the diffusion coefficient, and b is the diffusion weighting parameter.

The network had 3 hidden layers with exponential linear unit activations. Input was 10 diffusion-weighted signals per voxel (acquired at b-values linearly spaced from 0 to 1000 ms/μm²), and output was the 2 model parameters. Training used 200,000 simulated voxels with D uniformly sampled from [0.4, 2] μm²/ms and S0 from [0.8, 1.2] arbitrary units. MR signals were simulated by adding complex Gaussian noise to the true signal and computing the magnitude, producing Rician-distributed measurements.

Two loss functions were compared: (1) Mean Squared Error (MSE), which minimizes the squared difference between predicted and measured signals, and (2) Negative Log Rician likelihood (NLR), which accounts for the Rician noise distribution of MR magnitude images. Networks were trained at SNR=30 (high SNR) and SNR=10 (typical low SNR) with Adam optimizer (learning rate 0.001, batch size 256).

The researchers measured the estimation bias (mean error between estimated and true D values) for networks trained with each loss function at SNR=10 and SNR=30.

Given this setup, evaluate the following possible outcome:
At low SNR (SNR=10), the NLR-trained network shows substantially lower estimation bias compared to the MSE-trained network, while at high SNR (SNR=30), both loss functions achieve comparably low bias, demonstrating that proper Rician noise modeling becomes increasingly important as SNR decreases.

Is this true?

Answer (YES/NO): NO